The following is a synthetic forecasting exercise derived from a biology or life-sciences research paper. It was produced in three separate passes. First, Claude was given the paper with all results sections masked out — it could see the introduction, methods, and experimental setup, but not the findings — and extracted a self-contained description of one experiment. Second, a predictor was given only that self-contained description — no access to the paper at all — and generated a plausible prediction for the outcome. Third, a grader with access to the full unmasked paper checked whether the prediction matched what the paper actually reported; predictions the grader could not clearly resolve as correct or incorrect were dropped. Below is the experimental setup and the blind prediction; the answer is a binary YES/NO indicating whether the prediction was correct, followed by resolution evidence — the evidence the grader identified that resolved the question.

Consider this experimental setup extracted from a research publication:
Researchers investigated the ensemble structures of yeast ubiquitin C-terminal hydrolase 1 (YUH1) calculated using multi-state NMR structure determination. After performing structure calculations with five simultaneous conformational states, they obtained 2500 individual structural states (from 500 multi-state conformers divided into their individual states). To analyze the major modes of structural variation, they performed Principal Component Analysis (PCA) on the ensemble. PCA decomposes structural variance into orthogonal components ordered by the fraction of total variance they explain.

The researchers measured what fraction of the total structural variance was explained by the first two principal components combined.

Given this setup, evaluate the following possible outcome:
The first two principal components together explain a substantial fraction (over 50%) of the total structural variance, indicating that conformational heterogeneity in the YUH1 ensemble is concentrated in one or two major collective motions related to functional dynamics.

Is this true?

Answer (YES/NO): YES